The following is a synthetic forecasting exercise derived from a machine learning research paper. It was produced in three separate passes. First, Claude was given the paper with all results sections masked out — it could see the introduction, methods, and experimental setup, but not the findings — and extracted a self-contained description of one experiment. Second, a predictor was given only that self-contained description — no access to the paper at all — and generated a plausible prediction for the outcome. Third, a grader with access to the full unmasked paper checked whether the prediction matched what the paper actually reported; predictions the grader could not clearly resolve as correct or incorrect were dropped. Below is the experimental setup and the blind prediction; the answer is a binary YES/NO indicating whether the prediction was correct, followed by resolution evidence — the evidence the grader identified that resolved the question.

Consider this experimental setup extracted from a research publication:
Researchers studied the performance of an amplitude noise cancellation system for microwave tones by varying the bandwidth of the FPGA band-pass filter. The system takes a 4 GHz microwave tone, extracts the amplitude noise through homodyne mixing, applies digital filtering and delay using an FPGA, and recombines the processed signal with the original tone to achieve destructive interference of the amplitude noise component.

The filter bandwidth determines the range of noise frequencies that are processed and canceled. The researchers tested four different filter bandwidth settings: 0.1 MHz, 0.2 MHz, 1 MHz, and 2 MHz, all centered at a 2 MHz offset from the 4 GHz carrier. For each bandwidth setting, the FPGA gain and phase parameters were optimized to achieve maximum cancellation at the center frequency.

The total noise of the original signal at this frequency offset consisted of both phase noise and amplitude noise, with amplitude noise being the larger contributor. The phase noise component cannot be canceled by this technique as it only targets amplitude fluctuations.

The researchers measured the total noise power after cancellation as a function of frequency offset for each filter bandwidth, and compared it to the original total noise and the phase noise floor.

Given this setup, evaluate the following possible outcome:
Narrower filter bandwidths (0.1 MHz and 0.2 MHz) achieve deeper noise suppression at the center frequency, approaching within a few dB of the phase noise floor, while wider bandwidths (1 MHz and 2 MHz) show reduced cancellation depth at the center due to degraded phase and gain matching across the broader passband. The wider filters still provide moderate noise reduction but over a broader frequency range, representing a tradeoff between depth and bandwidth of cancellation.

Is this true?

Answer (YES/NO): NO